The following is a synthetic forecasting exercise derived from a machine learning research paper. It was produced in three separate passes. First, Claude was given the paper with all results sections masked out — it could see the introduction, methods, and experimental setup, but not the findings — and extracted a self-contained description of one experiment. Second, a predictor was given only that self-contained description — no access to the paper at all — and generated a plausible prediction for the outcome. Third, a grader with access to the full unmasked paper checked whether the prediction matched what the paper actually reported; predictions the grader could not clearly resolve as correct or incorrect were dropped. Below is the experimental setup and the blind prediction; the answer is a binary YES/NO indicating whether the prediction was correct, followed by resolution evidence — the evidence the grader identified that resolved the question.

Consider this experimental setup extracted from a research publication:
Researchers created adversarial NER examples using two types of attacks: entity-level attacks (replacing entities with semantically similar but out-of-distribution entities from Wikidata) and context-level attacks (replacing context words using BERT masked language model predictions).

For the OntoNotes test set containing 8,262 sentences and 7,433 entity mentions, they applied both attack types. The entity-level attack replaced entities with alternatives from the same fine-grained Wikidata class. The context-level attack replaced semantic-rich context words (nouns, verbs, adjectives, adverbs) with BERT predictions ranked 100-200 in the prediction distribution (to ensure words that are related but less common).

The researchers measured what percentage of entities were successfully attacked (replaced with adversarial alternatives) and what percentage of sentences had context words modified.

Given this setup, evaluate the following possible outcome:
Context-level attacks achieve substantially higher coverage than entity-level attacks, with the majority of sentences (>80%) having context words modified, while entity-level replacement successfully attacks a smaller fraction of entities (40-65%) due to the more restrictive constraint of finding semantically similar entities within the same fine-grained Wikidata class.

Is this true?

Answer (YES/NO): NO